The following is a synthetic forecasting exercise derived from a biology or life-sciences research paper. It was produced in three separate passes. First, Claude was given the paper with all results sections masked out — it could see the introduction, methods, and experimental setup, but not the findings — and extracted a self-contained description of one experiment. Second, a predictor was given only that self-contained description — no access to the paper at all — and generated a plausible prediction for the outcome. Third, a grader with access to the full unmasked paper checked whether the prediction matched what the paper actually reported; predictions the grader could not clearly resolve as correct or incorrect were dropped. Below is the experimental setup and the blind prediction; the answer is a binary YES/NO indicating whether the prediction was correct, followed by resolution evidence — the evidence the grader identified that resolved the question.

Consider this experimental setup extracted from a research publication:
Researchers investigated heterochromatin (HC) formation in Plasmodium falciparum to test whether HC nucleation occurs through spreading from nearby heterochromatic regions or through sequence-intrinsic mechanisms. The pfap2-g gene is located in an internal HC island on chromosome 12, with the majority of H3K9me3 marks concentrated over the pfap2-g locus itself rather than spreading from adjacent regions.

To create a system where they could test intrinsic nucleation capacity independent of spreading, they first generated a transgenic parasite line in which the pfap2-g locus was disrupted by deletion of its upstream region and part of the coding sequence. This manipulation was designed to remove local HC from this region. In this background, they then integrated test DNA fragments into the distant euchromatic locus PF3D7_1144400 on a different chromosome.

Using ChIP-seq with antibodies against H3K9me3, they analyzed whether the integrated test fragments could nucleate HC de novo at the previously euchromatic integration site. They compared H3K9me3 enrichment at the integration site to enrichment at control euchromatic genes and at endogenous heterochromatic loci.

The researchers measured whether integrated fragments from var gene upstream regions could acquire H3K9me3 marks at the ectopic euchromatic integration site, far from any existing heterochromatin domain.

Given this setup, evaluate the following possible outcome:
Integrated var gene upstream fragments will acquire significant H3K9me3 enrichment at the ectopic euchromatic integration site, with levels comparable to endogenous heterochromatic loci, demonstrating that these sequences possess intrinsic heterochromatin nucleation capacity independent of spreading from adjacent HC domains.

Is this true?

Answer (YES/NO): YES